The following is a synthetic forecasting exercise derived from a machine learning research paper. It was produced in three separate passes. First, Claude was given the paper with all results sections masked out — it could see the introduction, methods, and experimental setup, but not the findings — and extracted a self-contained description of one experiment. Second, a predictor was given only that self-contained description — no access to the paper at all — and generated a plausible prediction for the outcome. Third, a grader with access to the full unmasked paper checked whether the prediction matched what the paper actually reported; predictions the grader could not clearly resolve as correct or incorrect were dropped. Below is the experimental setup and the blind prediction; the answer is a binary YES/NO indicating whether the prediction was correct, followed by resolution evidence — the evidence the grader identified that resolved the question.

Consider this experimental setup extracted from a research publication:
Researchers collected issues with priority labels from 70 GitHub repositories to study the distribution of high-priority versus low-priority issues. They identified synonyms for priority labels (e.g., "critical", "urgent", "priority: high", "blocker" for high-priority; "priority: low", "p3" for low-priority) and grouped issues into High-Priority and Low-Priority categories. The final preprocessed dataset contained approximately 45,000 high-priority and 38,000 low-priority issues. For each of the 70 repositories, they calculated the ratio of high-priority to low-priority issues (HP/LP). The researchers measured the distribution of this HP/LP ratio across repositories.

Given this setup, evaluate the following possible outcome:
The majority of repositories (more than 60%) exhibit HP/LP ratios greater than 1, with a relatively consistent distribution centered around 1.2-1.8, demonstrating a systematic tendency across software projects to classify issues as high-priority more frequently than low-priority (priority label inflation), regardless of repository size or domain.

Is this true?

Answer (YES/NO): NO